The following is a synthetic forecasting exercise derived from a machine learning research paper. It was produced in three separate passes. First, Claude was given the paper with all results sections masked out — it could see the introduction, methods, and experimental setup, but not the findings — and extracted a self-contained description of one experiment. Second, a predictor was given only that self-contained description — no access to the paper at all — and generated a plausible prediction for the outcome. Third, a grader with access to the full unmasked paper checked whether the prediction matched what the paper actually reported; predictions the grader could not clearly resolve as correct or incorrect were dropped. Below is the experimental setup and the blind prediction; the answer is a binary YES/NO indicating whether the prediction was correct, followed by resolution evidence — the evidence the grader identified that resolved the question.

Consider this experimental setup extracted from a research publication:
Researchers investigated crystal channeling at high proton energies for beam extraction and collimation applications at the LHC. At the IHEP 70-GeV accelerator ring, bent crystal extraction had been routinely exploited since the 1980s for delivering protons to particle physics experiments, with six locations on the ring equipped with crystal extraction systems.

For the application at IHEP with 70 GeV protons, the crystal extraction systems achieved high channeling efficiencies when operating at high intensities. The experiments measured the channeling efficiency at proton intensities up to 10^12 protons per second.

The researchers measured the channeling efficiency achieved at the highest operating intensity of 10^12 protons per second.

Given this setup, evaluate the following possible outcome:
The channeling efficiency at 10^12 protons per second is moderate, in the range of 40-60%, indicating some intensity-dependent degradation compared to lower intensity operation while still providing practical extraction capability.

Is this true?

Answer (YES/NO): NO